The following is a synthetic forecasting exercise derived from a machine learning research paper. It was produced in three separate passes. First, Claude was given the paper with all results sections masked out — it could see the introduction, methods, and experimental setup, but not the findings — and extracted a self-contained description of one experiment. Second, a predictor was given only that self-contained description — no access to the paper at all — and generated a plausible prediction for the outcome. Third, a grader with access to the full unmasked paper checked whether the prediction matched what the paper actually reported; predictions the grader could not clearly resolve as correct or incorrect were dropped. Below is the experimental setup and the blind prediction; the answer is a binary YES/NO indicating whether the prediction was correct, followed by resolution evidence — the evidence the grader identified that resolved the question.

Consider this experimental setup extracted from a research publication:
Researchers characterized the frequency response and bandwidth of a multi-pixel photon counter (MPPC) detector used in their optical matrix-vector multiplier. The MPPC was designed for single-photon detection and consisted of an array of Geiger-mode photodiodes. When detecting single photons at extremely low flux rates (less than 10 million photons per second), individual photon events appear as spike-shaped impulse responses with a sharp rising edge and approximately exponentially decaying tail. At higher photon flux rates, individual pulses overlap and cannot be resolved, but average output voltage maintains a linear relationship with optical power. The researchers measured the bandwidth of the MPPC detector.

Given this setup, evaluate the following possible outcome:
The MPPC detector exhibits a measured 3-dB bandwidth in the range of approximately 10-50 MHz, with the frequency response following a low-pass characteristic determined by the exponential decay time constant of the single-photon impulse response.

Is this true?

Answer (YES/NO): NO